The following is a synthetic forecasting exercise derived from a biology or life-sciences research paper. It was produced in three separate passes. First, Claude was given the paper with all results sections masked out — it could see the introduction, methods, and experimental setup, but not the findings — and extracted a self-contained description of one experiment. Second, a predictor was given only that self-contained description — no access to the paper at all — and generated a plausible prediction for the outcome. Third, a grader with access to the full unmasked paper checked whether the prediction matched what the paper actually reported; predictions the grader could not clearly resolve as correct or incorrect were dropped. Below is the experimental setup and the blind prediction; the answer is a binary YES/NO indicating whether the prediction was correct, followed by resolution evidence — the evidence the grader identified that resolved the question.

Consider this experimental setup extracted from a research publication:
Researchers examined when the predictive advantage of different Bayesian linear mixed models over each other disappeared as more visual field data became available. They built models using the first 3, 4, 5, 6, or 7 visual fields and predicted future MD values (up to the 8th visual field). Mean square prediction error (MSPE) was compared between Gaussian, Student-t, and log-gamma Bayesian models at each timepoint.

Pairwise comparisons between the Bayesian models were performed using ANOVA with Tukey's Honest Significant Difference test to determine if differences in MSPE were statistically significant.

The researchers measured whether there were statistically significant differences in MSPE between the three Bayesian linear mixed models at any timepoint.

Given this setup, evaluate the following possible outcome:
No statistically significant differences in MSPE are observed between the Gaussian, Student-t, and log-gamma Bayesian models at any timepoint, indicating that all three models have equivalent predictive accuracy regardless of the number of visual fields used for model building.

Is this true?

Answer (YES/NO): YES